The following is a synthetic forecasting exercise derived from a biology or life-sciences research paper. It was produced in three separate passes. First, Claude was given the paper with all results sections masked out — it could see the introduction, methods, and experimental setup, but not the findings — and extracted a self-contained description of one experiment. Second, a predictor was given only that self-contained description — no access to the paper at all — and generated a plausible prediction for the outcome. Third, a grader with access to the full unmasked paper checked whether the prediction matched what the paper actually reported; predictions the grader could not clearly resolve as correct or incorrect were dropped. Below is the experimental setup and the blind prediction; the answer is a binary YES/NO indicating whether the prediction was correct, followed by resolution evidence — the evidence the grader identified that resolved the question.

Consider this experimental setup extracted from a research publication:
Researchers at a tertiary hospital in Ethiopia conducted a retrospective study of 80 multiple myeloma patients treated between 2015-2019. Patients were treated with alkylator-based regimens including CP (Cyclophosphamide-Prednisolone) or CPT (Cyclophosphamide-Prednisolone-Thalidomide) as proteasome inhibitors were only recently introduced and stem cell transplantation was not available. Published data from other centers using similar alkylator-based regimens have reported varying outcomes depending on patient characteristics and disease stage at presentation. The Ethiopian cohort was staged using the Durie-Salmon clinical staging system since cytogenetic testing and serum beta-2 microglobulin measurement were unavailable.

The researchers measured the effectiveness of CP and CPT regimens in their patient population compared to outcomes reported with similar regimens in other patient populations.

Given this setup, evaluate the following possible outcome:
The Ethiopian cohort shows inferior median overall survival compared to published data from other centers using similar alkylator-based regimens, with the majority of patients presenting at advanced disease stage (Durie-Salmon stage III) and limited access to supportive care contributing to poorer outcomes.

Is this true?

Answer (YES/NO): NO